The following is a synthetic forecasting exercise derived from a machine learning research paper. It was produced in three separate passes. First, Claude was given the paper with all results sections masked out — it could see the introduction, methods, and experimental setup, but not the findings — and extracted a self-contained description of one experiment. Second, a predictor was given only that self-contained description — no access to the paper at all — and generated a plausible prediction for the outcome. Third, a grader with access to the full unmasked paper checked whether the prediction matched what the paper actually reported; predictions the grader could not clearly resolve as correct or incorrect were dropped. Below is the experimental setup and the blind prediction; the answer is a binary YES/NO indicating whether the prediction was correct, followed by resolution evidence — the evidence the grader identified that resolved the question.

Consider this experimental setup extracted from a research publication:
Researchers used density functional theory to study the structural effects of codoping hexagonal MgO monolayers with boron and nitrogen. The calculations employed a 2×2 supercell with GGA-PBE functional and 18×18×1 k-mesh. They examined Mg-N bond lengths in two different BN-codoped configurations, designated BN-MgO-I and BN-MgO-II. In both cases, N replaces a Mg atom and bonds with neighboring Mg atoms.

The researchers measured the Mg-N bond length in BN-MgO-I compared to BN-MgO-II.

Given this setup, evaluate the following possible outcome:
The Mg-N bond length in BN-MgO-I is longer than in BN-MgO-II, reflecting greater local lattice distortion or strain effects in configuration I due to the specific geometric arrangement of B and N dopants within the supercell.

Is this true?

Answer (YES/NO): YES